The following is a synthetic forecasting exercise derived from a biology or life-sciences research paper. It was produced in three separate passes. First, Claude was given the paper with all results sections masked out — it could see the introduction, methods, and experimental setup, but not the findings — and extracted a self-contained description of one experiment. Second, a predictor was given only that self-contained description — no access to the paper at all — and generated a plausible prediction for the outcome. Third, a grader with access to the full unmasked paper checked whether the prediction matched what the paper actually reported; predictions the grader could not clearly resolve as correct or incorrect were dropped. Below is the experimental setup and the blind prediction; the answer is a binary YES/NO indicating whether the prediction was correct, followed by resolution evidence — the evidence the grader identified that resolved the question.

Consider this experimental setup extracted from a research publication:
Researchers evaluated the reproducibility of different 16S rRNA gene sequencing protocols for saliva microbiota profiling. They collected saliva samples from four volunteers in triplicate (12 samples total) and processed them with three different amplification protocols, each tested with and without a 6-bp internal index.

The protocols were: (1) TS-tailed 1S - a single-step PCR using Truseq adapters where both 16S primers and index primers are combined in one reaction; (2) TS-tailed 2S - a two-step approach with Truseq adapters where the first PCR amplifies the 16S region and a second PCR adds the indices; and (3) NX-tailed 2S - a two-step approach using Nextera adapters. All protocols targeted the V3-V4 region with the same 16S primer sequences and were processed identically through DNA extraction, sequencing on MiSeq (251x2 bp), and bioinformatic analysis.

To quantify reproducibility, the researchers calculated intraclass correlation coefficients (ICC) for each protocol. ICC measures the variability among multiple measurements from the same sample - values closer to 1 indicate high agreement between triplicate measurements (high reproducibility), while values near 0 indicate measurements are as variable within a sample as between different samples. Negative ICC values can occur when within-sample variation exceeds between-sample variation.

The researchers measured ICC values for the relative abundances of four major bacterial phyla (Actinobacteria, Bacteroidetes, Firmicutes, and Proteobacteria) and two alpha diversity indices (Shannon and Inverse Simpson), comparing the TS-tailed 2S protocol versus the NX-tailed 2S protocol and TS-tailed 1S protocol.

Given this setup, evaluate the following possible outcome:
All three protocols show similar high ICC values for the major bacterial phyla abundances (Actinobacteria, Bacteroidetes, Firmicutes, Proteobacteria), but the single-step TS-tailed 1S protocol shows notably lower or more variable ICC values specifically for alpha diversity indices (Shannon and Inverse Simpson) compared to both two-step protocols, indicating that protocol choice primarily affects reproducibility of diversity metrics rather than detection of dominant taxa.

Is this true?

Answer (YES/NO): NO